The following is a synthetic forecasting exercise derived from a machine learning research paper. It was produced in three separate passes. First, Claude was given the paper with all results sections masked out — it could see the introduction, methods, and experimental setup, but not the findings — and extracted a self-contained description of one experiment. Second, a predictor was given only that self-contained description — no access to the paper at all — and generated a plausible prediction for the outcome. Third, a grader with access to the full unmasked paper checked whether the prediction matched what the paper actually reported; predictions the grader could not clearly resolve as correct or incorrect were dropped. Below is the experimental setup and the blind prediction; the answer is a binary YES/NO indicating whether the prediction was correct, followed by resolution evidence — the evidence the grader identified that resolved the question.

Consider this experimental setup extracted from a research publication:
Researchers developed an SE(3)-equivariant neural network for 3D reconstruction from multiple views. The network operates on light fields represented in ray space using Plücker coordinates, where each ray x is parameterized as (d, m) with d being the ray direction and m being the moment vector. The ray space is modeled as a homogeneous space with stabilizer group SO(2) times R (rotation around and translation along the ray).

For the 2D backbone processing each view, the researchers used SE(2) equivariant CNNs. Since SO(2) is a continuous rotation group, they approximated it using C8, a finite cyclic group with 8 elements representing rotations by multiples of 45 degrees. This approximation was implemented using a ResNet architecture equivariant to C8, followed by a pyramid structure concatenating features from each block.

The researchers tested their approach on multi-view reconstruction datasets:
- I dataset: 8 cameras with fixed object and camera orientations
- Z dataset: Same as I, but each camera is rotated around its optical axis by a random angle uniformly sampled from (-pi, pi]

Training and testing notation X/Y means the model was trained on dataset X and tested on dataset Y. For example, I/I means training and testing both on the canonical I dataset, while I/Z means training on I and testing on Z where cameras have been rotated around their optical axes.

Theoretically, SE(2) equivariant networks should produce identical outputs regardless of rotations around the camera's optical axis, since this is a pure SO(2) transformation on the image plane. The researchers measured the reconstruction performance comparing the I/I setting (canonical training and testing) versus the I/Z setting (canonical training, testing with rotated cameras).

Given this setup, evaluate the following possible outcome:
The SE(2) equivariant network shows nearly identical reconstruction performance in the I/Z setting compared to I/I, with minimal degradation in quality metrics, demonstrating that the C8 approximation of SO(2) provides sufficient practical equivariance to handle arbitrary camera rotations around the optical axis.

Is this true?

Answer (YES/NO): NO